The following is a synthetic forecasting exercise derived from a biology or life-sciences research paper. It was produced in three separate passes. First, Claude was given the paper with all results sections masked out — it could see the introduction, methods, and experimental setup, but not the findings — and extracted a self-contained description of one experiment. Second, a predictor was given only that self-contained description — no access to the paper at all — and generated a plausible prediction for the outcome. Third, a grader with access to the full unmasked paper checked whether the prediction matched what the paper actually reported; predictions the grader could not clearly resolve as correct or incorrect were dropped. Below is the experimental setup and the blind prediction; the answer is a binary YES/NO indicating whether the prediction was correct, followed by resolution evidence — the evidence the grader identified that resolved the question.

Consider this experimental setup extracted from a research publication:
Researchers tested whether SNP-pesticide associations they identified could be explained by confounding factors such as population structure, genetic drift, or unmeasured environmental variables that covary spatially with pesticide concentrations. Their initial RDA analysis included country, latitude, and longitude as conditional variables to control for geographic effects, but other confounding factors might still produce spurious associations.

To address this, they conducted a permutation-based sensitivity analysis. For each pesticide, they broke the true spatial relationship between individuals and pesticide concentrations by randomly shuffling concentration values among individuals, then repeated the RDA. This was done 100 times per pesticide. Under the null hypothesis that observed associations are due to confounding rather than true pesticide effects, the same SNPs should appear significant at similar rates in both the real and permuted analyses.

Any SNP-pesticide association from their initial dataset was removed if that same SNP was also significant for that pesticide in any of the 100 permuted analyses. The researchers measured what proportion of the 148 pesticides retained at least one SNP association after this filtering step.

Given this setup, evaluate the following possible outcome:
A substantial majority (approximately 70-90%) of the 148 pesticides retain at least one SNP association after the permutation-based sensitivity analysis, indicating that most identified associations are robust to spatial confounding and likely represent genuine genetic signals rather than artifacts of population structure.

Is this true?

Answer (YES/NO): NO